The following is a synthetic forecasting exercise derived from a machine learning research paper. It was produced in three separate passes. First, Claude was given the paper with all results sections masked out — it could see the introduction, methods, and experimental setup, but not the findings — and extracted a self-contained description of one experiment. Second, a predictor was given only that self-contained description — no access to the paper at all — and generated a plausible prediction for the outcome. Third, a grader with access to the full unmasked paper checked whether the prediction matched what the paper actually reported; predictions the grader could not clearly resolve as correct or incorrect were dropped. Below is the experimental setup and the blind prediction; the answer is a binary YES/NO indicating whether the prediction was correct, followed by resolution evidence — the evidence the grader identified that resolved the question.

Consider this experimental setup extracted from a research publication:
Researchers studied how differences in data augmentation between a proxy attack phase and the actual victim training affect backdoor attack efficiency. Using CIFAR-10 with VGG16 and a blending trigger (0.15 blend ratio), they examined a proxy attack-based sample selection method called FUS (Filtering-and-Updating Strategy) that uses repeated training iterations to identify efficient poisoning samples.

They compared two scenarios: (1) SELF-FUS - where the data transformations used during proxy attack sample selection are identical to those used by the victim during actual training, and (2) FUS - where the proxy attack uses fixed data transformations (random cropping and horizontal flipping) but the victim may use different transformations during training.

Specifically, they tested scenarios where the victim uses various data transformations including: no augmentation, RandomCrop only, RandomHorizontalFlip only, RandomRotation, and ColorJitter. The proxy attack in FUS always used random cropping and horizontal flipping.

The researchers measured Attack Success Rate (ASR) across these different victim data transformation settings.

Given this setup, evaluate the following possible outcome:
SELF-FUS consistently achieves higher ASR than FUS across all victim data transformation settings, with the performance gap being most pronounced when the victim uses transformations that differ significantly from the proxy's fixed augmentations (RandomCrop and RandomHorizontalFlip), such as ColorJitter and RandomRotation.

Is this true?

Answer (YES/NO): NO